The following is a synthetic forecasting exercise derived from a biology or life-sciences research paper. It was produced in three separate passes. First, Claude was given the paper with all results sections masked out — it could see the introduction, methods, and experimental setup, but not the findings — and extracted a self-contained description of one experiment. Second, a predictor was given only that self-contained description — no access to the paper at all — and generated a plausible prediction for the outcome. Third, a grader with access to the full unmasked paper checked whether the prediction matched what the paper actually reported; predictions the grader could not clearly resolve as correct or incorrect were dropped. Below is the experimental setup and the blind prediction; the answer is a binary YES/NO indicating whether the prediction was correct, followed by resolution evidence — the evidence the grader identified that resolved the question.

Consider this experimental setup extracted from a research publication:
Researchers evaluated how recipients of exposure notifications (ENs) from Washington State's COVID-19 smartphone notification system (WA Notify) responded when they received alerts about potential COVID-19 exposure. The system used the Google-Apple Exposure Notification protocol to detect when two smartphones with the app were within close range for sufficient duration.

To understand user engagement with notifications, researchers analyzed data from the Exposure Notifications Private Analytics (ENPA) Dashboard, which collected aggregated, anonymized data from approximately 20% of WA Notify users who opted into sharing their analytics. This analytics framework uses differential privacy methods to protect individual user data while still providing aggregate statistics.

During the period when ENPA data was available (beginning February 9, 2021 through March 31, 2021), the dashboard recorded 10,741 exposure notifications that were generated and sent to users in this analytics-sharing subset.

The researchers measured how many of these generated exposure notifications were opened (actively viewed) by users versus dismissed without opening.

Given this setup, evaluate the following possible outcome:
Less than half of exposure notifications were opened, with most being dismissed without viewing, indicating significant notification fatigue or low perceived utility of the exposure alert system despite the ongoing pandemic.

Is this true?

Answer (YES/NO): NO